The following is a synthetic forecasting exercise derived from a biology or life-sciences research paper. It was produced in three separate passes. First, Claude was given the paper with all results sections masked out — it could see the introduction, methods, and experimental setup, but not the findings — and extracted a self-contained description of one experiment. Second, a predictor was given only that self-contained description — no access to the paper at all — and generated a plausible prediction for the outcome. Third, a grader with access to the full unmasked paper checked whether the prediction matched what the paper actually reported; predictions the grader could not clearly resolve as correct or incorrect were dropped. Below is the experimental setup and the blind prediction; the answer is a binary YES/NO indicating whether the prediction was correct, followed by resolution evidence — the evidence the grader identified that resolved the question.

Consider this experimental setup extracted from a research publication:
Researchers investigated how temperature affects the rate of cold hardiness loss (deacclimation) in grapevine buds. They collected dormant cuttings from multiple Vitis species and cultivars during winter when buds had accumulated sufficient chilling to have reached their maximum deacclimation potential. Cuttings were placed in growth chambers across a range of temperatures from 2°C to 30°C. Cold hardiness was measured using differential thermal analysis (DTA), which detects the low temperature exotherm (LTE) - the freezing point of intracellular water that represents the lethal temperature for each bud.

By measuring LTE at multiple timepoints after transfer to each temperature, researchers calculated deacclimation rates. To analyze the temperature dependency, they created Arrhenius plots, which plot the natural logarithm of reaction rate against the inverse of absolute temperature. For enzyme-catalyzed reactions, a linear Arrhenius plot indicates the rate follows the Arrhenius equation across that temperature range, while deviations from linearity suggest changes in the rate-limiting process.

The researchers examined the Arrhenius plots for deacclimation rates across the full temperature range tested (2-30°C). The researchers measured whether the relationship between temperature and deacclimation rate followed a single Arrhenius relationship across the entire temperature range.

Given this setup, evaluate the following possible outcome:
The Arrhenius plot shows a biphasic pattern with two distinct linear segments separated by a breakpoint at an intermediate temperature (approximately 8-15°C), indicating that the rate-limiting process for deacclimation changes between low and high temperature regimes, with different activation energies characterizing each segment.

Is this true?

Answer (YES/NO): NO